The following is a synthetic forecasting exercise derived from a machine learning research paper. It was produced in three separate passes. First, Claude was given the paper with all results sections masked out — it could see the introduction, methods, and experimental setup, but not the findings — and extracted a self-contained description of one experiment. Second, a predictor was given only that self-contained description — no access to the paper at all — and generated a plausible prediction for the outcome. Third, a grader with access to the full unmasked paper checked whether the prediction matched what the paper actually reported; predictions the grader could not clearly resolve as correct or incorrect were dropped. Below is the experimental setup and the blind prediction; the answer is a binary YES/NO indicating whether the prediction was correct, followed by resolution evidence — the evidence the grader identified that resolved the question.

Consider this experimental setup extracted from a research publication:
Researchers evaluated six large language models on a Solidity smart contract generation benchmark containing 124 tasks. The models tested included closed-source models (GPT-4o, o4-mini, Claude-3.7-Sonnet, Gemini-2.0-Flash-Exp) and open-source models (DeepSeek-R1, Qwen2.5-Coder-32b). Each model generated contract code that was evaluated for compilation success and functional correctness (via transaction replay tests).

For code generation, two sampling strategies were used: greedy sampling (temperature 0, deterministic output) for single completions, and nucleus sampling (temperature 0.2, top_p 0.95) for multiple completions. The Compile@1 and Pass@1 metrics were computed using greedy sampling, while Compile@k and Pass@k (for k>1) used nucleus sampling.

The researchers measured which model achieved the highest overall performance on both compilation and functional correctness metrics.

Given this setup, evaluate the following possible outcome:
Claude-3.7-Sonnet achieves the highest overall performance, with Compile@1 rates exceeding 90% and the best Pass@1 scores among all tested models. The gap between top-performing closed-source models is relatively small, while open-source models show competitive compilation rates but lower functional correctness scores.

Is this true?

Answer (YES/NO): NO